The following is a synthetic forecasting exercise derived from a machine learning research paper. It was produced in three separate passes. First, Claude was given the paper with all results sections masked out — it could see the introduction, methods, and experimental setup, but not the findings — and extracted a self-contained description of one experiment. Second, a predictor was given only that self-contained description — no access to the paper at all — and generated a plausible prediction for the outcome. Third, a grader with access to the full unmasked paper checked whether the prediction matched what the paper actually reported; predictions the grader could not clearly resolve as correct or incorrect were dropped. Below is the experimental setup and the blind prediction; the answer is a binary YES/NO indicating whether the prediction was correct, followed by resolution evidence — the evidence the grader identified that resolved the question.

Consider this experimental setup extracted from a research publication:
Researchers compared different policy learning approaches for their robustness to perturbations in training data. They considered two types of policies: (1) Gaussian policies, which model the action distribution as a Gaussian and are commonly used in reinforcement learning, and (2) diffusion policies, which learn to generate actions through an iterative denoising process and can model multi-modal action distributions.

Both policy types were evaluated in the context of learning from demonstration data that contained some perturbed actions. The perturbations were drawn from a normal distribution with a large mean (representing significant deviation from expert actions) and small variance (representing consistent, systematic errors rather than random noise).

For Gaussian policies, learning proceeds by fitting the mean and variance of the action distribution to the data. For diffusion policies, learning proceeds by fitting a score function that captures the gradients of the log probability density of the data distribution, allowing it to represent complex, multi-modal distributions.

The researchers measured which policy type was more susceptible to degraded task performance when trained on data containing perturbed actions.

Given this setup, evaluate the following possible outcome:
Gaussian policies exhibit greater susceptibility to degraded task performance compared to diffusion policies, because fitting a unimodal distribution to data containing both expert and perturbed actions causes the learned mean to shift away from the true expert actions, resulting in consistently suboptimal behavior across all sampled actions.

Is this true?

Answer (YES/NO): NO